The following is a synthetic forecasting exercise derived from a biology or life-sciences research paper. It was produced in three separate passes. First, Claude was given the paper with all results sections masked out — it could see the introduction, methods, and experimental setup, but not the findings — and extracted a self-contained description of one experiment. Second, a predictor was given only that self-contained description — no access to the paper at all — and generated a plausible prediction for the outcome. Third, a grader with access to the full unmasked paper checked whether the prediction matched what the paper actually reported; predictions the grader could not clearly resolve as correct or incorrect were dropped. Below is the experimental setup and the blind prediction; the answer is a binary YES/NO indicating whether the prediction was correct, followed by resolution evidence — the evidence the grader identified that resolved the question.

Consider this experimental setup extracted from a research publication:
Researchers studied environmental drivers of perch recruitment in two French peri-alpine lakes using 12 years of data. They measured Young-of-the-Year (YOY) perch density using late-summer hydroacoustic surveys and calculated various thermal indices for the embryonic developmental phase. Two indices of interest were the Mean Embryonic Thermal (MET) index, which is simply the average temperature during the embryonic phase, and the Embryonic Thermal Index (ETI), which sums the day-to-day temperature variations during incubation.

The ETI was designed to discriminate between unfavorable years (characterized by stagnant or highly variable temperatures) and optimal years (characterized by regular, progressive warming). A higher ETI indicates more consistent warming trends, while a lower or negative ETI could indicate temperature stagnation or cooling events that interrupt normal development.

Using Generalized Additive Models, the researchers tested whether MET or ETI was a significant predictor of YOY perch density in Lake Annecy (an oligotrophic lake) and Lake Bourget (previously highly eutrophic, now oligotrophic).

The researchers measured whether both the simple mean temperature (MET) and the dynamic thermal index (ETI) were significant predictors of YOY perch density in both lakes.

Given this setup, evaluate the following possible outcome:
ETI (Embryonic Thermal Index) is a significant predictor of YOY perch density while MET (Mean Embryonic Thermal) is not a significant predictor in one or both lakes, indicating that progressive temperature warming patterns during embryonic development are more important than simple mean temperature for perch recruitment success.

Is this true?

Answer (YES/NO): NO